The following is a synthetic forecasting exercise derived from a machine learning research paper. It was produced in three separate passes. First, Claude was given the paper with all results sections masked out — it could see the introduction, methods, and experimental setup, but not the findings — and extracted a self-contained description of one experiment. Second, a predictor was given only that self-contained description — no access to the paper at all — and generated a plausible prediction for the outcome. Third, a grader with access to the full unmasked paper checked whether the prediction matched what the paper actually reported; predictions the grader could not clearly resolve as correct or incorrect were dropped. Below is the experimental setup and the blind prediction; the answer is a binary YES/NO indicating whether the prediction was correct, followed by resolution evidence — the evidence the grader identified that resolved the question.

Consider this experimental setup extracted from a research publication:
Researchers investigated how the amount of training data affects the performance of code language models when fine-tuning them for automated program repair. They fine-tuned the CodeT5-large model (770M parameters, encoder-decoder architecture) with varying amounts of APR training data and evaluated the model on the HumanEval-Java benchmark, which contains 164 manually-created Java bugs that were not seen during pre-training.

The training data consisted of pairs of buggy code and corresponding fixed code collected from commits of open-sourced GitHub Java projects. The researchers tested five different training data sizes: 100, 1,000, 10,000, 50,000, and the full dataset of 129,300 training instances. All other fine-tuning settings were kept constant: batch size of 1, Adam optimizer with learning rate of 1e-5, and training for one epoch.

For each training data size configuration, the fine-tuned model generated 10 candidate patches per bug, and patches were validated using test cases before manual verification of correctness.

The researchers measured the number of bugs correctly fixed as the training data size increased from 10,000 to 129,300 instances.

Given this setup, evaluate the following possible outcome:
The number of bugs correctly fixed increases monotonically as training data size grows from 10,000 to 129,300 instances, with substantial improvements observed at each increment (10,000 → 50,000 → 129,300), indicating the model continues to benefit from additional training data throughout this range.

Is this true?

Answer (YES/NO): NO